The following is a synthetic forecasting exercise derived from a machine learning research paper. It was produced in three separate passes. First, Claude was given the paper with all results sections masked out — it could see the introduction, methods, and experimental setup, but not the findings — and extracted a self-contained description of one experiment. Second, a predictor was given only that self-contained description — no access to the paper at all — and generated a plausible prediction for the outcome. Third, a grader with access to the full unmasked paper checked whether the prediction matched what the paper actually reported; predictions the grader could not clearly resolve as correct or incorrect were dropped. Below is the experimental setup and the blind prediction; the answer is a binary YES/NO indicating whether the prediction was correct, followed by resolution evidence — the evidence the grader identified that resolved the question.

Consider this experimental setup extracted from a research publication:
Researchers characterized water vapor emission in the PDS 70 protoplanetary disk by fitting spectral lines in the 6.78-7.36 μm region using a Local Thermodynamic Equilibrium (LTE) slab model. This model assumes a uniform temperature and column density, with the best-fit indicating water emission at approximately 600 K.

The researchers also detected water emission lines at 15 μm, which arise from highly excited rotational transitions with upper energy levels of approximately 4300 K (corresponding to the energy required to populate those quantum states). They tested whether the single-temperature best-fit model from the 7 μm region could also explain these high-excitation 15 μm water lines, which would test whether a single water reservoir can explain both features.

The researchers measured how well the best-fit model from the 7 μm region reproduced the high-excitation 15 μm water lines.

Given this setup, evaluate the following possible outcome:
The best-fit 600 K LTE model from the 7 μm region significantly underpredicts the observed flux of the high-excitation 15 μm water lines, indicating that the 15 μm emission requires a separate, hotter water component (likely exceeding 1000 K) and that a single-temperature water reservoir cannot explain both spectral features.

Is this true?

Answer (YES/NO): NO